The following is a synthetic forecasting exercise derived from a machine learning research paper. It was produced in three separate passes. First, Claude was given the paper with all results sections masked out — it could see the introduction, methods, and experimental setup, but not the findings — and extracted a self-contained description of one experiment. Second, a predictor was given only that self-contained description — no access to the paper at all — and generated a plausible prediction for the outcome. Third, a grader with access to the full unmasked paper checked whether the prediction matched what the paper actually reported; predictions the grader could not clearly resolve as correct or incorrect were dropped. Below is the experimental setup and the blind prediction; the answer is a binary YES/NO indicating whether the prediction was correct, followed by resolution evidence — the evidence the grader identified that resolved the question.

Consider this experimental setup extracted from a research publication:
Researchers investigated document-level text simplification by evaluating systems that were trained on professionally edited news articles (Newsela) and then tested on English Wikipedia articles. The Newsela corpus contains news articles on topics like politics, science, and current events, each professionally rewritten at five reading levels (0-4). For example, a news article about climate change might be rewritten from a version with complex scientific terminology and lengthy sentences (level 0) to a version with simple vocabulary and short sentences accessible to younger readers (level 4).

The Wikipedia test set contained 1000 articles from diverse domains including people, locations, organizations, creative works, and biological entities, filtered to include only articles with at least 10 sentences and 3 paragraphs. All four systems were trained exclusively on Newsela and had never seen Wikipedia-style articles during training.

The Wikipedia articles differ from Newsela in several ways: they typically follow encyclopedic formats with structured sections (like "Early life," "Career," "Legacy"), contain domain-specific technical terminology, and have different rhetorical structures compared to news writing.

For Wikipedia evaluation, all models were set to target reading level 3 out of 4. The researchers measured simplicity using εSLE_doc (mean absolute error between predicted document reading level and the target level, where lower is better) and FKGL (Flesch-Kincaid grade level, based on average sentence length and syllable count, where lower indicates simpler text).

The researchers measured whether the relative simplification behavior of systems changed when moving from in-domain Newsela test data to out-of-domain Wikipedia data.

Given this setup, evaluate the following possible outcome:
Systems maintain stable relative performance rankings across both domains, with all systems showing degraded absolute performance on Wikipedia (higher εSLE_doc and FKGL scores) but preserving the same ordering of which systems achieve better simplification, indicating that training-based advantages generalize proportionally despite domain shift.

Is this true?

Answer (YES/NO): NO